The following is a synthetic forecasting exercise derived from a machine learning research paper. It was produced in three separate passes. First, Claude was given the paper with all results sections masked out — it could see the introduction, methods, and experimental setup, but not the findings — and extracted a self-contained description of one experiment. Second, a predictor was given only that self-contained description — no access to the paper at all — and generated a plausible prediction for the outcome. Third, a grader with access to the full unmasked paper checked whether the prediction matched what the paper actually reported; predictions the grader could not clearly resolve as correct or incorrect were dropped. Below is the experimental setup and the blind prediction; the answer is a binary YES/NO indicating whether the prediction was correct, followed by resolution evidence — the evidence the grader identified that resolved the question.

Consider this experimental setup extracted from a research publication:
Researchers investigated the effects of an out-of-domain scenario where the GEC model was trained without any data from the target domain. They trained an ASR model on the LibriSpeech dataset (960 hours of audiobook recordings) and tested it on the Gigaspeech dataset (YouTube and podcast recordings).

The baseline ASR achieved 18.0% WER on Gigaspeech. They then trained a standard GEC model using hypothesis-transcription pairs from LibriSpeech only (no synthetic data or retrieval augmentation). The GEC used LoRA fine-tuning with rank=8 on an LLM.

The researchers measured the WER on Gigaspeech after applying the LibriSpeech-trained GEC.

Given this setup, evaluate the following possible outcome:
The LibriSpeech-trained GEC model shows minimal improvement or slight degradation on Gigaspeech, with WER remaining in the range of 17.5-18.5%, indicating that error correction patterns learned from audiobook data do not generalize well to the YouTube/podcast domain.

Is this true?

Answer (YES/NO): YES